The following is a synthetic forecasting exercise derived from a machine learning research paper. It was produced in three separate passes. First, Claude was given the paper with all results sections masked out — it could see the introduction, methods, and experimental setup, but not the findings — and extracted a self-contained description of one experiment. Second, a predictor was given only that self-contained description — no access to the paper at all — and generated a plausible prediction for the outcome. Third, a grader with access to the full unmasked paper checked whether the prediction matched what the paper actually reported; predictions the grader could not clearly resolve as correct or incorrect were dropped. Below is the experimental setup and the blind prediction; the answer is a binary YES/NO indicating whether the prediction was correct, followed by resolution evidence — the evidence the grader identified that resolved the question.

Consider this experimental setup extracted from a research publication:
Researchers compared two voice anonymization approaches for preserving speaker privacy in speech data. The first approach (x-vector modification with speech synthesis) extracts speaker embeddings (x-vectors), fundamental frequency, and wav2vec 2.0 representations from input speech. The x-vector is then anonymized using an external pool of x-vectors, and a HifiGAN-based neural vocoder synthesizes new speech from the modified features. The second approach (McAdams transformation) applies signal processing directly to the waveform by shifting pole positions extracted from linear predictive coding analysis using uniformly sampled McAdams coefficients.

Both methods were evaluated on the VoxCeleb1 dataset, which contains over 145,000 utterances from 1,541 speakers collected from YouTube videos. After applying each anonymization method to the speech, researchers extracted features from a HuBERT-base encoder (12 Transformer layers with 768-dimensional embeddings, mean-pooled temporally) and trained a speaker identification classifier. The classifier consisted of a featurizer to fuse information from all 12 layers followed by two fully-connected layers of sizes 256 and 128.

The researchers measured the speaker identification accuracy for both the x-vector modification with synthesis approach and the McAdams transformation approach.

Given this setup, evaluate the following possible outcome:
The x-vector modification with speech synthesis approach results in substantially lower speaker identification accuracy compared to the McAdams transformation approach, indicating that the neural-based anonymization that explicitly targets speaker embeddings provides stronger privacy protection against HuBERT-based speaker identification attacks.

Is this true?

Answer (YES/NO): YES